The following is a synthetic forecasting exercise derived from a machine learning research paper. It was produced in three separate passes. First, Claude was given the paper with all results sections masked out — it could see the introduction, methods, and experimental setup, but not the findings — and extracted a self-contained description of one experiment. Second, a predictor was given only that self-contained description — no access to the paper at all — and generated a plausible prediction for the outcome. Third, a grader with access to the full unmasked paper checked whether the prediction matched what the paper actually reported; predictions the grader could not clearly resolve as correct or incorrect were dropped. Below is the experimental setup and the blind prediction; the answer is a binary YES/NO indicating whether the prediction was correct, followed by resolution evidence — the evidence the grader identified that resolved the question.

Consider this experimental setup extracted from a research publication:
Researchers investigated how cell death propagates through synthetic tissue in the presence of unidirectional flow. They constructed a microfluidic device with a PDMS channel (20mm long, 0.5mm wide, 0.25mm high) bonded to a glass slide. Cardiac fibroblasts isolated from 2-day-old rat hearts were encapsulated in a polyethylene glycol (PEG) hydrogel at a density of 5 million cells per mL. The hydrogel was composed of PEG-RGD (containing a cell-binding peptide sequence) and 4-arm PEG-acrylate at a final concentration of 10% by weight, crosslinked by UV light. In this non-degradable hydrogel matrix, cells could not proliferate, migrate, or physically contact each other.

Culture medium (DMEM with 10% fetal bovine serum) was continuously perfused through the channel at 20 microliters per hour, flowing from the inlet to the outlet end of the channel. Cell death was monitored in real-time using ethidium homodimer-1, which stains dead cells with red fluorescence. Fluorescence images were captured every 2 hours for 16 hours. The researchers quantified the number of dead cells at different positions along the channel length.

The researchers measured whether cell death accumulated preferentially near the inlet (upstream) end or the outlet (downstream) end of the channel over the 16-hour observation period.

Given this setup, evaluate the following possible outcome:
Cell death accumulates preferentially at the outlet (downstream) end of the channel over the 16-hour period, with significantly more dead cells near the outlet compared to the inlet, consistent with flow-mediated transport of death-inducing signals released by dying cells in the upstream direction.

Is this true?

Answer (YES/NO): NO